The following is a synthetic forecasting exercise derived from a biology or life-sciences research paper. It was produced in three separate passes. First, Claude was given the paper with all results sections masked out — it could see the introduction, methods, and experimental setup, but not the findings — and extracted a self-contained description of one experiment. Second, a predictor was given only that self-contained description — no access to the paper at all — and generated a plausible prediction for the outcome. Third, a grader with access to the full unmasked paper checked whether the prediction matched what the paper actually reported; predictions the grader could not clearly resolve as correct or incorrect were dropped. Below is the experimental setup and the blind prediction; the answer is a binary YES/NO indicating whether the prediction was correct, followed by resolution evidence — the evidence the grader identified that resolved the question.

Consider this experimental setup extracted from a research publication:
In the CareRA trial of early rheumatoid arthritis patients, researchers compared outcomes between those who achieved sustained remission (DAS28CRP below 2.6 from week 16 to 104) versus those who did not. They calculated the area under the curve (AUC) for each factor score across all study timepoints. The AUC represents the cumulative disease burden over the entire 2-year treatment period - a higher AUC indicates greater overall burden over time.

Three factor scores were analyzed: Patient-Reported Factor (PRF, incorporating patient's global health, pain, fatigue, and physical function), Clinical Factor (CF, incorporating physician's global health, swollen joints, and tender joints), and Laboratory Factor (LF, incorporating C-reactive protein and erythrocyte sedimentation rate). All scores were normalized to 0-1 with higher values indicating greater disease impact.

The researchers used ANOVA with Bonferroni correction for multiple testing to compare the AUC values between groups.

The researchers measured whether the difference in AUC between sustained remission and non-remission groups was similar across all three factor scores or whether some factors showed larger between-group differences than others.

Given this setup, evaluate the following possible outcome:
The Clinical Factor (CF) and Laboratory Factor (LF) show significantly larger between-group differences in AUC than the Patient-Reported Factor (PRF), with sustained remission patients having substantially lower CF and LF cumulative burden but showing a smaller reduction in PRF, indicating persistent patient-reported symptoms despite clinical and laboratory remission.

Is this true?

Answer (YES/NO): NO